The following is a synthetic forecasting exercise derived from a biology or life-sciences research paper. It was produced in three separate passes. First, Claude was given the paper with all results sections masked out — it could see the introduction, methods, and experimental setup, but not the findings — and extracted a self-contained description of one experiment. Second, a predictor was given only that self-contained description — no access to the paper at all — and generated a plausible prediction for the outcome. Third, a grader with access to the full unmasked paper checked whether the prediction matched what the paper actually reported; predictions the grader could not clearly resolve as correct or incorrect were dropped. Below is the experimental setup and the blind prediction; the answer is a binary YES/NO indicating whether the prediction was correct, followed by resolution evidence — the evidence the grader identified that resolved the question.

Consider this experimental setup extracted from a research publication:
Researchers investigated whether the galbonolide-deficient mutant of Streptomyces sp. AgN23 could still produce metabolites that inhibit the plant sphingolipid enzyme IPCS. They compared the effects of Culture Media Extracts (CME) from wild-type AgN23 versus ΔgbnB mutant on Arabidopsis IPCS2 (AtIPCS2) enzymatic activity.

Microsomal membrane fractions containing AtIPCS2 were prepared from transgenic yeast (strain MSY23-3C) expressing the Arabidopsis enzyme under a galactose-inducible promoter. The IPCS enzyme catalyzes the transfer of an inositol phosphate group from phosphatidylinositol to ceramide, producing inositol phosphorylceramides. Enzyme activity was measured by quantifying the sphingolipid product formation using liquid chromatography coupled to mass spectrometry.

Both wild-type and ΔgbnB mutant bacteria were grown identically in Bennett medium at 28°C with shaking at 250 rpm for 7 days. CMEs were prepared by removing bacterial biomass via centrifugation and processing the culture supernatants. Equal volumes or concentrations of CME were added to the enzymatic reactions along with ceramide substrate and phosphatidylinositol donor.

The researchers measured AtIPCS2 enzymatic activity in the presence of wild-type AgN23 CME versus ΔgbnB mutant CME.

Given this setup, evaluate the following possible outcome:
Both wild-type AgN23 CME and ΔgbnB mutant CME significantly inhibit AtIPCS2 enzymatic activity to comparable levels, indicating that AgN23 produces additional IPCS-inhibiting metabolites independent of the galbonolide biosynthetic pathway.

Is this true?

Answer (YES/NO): NO